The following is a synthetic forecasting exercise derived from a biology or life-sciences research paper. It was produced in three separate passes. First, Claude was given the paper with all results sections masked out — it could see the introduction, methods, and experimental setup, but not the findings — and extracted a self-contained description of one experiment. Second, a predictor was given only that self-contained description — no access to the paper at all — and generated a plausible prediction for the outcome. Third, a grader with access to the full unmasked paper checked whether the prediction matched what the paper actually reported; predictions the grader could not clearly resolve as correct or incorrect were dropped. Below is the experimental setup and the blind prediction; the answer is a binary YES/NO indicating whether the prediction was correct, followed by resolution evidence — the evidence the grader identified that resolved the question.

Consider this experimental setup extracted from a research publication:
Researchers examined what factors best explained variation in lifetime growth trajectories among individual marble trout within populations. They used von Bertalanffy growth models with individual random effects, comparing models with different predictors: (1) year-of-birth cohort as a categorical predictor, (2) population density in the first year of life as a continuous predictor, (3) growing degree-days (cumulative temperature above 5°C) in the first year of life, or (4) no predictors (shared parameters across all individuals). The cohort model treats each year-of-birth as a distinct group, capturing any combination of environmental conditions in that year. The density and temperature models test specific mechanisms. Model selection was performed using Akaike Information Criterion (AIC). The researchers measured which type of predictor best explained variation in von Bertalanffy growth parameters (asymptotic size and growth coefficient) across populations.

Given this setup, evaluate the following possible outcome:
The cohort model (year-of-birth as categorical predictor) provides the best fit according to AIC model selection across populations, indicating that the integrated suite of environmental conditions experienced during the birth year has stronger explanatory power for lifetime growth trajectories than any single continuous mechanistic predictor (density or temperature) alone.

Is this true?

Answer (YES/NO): YES